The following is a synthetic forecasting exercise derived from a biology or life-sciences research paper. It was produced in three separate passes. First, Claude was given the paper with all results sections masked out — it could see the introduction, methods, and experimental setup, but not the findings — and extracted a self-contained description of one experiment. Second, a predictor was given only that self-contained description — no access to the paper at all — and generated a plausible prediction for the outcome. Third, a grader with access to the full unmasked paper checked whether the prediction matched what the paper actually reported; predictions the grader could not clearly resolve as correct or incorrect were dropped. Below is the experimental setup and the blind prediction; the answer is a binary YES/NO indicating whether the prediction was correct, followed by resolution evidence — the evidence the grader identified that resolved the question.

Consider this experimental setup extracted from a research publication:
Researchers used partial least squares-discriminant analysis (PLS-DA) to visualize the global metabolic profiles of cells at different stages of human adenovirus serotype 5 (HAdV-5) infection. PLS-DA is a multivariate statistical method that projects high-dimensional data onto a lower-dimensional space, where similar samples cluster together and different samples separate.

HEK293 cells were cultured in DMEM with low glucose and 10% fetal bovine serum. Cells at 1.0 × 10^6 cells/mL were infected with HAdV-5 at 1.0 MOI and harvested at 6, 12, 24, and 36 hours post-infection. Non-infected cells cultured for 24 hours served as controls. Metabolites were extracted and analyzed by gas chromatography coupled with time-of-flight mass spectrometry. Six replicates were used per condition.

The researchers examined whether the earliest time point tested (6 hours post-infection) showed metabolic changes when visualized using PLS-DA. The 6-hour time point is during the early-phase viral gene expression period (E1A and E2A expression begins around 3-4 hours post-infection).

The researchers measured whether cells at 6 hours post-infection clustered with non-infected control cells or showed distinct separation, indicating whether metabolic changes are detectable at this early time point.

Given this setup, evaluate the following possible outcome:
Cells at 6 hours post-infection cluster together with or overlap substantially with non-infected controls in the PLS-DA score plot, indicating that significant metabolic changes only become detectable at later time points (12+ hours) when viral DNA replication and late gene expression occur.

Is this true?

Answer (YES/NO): NO